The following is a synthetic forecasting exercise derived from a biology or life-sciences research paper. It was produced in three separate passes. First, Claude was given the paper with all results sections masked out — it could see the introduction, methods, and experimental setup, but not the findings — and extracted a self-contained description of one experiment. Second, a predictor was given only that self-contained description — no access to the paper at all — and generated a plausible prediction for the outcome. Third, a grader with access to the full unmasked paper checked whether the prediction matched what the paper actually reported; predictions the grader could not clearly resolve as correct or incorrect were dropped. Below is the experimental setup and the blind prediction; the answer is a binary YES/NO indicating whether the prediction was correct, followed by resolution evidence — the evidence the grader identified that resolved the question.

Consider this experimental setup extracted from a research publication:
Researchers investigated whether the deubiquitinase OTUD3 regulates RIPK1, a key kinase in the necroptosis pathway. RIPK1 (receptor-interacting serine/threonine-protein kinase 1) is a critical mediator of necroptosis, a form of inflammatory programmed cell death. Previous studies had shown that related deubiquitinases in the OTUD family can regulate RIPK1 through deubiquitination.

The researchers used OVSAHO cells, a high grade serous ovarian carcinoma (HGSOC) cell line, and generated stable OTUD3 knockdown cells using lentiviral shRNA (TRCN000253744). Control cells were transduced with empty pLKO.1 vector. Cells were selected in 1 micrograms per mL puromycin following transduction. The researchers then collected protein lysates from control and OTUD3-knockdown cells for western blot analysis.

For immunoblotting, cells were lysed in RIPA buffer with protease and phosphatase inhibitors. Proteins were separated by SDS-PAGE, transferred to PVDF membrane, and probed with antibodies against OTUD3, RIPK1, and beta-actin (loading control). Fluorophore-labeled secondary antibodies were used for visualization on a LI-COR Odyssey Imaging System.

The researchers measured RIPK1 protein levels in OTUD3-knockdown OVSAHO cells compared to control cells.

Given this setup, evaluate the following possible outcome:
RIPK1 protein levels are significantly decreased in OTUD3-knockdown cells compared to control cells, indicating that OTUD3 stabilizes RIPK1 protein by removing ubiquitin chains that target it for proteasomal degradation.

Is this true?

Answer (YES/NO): YES